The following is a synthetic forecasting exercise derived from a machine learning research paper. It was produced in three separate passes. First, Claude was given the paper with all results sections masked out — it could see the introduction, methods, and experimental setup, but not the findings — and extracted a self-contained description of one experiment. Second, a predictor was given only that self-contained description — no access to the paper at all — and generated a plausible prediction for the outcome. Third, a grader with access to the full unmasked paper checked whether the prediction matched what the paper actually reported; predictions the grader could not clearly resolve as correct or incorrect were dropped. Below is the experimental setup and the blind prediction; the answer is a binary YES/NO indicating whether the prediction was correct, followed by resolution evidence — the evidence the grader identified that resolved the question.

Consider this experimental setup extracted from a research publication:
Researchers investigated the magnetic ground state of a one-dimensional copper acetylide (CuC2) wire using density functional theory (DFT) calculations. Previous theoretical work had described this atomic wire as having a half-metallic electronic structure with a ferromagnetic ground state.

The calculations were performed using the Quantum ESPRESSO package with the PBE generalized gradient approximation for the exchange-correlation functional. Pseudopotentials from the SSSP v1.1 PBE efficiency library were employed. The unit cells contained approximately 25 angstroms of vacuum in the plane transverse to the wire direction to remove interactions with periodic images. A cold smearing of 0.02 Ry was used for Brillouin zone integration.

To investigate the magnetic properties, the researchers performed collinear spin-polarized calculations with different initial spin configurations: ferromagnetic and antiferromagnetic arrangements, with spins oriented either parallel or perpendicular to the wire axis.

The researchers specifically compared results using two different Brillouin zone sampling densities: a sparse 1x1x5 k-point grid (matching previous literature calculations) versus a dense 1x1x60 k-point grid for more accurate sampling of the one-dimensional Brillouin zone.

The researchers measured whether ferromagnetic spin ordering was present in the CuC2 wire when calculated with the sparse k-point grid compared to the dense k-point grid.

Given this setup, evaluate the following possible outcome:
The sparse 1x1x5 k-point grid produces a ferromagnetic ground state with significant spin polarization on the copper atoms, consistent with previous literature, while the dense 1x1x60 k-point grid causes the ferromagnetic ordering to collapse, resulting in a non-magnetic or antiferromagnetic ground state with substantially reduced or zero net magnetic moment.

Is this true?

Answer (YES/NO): YES